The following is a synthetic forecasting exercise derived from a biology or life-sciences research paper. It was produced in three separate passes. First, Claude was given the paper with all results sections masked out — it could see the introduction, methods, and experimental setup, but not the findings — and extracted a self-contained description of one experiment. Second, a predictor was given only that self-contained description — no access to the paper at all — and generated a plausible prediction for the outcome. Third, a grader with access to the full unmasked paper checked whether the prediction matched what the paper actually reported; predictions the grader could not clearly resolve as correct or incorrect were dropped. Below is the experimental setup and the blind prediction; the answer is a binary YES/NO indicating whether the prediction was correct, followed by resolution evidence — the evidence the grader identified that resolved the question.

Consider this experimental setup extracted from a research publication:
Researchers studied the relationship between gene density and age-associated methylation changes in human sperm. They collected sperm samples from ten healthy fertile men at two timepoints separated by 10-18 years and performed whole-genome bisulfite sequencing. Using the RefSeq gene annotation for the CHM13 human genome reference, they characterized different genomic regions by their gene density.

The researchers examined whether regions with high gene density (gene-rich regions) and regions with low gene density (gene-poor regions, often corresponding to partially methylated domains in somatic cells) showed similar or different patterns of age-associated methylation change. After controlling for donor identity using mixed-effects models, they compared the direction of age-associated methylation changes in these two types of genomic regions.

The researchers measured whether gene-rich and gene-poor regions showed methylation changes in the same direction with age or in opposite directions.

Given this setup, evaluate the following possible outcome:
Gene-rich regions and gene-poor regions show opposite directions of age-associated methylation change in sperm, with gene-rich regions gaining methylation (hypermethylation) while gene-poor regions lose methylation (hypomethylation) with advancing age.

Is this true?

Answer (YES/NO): NO